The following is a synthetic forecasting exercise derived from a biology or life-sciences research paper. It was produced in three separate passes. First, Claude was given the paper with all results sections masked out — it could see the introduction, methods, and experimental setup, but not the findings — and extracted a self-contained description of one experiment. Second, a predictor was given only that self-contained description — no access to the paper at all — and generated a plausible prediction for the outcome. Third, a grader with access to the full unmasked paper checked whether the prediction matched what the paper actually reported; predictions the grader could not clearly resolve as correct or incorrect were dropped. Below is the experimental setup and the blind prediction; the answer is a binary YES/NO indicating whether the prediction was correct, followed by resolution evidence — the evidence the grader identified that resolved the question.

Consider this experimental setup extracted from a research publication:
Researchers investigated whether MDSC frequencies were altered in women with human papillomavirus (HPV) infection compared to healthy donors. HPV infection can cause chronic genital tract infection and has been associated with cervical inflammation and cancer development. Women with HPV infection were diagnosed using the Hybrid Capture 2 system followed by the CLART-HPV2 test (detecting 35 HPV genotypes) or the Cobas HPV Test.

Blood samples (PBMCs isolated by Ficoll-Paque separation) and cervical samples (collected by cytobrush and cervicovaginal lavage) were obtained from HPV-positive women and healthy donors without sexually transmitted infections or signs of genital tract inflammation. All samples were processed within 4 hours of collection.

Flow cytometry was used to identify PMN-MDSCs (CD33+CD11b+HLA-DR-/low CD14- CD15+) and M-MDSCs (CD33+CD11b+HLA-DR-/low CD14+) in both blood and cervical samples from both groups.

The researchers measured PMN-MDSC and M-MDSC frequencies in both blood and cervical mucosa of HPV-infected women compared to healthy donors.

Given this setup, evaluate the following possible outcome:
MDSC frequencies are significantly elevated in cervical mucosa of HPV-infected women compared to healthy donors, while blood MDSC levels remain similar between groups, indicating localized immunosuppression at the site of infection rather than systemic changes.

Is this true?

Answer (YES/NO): NO